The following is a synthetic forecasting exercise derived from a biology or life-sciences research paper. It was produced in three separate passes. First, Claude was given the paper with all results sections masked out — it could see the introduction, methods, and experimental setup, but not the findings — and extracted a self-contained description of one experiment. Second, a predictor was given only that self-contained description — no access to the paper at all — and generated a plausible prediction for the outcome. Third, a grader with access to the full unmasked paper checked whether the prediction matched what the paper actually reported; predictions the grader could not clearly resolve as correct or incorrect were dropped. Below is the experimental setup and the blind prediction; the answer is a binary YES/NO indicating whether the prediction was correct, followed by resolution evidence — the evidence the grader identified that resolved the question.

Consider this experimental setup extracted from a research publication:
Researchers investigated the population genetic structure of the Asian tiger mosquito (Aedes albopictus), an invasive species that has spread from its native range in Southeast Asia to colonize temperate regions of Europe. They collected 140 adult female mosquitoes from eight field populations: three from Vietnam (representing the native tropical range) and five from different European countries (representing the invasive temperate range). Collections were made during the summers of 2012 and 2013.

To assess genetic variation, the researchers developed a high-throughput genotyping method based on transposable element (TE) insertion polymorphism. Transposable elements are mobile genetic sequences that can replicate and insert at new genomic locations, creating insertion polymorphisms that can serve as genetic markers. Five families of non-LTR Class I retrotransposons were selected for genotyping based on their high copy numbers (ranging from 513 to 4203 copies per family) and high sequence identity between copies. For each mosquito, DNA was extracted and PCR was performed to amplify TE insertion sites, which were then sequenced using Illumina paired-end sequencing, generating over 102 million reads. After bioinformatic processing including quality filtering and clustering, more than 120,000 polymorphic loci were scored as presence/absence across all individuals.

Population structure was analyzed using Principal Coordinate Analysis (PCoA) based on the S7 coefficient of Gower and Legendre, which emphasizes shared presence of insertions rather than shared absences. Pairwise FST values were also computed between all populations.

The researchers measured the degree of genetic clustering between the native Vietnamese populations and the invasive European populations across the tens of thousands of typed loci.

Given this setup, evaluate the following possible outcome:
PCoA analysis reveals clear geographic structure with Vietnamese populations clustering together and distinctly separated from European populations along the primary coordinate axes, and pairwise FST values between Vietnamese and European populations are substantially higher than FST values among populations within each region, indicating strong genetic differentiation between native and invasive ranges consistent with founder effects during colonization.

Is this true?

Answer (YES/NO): NO